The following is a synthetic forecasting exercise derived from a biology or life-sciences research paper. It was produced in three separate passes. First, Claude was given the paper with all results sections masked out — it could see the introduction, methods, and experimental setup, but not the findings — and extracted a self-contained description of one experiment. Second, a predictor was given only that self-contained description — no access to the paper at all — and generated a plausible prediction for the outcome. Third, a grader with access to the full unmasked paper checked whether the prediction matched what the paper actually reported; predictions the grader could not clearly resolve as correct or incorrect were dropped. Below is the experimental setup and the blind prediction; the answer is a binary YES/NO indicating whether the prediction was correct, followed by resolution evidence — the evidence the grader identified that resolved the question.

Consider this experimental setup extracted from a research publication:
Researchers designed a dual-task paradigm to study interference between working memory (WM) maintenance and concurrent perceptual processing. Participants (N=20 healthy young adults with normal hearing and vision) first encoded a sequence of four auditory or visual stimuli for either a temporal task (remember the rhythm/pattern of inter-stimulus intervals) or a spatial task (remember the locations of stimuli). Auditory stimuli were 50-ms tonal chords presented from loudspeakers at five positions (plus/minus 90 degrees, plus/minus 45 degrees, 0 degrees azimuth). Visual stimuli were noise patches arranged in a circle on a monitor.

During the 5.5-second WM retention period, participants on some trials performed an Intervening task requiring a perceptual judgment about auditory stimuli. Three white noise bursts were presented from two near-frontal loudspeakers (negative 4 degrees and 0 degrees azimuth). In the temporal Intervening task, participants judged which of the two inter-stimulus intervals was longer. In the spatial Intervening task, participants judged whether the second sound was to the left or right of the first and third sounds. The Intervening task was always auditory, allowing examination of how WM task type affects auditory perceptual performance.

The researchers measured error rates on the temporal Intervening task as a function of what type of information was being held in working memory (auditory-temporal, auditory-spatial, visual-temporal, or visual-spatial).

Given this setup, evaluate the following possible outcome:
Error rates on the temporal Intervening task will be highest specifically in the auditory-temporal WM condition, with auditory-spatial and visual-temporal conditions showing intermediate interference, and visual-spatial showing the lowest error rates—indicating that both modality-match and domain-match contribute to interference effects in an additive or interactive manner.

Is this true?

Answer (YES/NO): NO